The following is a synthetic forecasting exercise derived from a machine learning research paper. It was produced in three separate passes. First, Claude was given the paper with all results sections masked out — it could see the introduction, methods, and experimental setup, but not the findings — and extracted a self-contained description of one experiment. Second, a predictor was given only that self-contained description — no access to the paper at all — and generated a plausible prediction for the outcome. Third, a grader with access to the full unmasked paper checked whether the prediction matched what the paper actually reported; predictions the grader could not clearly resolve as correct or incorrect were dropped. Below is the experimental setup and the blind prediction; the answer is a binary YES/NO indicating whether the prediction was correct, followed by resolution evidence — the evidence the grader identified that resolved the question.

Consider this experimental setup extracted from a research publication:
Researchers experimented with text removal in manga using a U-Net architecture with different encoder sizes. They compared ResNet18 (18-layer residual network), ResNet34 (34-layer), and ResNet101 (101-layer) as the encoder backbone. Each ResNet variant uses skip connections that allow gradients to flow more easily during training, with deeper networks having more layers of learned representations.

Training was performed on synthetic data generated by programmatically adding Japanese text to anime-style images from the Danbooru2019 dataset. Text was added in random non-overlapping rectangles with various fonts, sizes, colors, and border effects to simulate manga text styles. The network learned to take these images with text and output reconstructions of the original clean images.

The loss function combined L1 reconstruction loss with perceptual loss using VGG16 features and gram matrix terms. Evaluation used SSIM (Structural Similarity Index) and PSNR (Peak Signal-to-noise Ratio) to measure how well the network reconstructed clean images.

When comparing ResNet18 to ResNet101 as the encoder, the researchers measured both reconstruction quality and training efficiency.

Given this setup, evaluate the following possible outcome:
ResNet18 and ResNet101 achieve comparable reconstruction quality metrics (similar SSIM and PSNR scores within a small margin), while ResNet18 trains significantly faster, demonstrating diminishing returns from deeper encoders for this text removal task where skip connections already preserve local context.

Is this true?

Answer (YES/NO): NO